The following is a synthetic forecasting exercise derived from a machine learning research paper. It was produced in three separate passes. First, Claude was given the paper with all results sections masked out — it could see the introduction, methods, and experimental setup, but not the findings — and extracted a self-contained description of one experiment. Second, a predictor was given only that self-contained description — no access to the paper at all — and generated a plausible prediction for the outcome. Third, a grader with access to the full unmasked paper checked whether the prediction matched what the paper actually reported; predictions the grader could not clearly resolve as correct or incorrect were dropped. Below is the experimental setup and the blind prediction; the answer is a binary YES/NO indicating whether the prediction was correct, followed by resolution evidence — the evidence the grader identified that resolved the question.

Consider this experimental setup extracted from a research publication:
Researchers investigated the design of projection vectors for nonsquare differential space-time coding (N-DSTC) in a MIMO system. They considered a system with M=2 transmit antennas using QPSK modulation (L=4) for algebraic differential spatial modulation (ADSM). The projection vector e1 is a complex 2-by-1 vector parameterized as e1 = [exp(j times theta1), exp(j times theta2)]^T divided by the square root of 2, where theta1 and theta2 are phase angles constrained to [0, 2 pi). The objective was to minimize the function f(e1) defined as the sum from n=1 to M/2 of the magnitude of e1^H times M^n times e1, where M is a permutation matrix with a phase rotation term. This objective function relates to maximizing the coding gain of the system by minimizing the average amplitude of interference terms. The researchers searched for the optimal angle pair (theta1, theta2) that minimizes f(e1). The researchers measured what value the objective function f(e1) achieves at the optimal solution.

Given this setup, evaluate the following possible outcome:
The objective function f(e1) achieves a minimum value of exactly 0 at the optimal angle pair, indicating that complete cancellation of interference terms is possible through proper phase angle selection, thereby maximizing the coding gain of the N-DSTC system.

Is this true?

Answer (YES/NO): YES